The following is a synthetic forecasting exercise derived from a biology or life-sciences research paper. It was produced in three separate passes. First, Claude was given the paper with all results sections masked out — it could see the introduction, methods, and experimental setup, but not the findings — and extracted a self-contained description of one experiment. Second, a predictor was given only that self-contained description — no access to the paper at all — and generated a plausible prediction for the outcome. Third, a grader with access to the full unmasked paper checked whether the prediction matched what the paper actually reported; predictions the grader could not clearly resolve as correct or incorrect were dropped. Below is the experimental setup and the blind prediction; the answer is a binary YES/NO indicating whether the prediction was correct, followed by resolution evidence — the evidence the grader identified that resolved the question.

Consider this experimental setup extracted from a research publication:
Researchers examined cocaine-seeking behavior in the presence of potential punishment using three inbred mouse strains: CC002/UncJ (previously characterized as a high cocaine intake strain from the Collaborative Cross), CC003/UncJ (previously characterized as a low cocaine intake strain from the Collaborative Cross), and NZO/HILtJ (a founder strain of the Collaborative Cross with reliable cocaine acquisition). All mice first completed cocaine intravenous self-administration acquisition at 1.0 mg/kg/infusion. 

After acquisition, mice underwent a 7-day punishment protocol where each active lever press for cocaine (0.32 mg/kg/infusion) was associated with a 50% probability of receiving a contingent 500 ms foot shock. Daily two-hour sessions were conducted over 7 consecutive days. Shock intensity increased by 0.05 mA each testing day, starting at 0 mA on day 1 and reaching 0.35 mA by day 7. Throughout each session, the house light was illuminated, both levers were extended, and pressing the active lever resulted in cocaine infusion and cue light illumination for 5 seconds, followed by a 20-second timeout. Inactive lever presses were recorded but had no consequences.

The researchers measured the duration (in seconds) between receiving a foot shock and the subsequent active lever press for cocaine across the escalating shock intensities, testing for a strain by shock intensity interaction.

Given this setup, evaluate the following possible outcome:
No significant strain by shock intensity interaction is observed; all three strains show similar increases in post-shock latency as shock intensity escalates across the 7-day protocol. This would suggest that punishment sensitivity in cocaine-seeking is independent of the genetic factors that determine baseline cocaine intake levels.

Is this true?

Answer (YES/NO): NO